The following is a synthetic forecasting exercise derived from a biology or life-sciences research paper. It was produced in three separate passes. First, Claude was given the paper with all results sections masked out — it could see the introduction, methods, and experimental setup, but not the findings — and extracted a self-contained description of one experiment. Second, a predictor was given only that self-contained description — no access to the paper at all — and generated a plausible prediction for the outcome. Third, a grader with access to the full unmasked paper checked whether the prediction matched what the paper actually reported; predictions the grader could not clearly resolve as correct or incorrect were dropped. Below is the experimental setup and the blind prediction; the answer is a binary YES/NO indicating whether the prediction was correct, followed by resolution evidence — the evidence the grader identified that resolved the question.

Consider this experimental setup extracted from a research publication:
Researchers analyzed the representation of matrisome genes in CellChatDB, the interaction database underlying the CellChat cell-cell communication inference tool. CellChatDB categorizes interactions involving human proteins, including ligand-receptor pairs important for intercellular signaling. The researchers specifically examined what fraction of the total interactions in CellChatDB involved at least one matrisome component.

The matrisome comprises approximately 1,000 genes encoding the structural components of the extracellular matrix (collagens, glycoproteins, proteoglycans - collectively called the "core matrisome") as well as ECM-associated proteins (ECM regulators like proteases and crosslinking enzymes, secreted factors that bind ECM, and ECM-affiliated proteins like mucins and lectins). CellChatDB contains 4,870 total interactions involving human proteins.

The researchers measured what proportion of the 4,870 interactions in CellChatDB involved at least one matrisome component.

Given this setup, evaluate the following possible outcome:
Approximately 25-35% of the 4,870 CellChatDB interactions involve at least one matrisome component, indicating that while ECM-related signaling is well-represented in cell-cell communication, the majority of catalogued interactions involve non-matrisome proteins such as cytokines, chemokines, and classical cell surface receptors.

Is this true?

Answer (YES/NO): NO